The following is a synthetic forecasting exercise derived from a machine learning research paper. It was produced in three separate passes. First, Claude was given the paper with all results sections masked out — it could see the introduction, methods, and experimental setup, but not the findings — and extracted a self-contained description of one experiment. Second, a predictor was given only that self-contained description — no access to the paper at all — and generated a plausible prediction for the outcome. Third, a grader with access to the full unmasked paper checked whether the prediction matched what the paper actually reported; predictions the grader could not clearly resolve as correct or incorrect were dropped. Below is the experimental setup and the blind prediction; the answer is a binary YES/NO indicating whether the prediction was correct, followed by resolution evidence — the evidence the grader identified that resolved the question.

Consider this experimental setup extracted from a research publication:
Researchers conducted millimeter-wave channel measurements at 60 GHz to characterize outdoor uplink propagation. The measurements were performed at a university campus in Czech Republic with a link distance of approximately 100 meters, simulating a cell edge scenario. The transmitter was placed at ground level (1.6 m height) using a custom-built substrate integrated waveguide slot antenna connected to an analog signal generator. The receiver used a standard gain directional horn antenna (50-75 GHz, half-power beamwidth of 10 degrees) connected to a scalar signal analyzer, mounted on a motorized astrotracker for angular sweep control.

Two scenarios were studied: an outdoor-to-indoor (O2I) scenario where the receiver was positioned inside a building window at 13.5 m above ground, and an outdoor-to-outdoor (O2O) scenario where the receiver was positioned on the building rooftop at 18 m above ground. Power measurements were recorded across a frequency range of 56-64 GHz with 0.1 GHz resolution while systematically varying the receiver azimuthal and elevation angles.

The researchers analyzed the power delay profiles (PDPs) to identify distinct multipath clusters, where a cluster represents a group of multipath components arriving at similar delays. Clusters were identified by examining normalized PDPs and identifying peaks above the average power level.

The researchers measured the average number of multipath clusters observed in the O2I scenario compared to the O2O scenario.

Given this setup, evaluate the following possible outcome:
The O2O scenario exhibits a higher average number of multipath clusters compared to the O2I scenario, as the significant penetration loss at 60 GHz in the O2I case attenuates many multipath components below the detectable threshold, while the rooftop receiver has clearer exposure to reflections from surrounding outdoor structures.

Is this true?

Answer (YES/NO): YES